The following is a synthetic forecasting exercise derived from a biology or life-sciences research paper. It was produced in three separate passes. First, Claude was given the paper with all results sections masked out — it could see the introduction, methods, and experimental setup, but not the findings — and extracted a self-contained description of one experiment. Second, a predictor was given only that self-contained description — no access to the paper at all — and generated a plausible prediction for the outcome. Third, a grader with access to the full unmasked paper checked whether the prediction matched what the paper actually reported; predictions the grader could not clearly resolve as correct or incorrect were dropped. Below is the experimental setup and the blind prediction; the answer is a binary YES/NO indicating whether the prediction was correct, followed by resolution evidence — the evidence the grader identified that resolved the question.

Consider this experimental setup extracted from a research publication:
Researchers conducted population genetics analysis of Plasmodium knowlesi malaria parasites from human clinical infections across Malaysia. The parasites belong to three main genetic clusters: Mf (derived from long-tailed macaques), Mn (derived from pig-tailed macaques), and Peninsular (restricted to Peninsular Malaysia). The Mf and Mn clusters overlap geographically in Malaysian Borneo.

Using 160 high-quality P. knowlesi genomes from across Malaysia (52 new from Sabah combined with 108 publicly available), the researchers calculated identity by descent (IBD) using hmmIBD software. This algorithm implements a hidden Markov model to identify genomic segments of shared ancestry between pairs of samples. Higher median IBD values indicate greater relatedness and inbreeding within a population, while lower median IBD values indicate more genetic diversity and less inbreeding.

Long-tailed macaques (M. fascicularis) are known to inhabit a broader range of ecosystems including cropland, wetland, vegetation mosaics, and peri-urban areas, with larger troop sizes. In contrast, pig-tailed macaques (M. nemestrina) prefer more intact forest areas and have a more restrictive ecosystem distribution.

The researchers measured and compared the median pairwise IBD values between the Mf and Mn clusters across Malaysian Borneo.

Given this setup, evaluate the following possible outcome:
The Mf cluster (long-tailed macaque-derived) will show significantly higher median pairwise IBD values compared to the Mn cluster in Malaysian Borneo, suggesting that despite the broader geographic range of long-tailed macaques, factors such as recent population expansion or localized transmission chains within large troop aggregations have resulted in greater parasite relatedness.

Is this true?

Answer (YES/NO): NO